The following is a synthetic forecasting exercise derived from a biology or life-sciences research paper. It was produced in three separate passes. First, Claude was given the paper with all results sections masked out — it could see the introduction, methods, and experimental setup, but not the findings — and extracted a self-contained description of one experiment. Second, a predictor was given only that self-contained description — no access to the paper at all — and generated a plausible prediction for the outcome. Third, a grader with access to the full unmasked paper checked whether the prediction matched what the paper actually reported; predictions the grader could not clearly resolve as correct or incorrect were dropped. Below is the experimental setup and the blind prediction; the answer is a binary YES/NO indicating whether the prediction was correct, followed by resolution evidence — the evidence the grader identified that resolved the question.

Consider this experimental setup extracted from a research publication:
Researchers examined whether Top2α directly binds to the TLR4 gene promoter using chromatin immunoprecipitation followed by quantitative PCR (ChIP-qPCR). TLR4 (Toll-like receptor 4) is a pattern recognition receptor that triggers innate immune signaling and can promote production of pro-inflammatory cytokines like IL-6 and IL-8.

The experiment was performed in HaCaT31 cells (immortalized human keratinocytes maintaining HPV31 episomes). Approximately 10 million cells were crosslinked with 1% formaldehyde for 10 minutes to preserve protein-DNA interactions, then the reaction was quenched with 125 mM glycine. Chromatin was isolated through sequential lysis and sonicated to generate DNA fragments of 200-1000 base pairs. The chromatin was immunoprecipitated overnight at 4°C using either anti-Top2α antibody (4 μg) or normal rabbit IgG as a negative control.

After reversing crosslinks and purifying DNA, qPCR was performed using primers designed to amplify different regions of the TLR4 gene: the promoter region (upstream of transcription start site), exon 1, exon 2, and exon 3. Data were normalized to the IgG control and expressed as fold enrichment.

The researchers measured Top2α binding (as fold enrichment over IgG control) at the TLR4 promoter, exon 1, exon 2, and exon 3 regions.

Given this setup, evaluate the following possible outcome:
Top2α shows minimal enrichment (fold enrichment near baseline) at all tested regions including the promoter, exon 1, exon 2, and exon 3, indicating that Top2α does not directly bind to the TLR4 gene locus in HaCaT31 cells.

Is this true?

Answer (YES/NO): NO